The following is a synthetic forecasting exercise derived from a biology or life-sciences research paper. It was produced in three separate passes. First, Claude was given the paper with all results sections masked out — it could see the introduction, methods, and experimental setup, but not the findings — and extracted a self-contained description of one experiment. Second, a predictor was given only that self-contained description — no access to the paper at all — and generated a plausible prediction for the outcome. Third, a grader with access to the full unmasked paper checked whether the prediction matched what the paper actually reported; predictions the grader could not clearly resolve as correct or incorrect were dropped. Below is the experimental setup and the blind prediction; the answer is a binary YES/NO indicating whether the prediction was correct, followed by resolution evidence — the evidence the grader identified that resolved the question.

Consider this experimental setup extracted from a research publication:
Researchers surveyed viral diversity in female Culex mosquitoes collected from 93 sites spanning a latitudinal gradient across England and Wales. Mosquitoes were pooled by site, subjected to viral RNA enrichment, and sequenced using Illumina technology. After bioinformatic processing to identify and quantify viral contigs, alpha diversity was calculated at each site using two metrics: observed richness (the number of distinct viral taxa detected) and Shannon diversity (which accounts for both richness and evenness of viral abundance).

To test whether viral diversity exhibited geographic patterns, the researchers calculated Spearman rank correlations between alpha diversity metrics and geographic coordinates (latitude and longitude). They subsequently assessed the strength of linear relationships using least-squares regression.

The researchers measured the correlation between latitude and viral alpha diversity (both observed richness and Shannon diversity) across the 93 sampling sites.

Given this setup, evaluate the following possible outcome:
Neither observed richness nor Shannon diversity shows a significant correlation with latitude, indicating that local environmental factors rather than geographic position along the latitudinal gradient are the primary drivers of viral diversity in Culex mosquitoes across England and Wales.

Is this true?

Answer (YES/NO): NO